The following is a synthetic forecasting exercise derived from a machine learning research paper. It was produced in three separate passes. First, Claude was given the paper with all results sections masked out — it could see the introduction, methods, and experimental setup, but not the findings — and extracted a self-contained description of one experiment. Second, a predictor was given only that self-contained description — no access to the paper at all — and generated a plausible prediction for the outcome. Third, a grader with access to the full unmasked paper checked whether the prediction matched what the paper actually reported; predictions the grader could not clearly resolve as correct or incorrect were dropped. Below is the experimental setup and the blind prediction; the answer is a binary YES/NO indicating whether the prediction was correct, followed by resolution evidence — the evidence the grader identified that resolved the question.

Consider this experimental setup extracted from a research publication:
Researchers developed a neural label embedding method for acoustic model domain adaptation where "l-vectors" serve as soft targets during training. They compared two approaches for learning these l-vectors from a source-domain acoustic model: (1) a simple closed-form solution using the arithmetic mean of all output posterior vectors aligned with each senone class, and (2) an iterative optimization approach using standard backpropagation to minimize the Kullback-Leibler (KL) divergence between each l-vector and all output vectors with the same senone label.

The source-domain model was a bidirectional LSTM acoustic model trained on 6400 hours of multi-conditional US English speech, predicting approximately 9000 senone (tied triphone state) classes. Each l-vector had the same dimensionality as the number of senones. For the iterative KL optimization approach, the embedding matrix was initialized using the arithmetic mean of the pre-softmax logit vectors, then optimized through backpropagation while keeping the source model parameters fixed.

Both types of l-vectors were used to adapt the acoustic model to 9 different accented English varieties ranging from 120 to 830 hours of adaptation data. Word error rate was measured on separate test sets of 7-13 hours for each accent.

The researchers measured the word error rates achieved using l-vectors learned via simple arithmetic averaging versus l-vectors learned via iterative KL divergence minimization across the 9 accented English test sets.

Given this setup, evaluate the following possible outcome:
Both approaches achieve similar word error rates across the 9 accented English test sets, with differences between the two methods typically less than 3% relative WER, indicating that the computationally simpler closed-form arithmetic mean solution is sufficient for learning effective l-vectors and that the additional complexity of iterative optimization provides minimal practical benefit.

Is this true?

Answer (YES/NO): YES